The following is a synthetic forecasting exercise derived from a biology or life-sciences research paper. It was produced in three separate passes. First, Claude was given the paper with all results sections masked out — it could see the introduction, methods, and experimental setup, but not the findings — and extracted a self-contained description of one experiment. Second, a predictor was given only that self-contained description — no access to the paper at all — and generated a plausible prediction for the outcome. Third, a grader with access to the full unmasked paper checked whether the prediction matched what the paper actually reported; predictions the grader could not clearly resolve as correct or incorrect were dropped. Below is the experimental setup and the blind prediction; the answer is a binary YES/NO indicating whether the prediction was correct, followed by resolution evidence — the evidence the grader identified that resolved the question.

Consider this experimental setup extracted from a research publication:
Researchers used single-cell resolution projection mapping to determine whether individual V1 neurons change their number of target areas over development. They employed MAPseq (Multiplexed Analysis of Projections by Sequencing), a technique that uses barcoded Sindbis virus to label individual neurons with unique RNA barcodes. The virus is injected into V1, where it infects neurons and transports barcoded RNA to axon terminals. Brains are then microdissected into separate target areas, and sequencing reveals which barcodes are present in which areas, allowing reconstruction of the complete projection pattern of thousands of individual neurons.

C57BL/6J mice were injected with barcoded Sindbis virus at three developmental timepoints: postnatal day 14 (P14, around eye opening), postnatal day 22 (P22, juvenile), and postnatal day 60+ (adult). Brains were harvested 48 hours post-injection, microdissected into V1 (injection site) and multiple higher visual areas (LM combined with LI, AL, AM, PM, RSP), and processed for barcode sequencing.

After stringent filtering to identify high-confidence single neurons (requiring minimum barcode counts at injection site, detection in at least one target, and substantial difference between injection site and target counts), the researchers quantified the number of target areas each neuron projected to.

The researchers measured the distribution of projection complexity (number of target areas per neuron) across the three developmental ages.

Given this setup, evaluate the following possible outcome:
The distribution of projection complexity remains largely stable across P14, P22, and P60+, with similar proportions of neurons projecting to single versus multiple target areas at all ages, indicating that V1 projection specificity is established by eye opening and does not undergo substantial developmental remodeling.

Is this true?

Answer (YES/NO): YES